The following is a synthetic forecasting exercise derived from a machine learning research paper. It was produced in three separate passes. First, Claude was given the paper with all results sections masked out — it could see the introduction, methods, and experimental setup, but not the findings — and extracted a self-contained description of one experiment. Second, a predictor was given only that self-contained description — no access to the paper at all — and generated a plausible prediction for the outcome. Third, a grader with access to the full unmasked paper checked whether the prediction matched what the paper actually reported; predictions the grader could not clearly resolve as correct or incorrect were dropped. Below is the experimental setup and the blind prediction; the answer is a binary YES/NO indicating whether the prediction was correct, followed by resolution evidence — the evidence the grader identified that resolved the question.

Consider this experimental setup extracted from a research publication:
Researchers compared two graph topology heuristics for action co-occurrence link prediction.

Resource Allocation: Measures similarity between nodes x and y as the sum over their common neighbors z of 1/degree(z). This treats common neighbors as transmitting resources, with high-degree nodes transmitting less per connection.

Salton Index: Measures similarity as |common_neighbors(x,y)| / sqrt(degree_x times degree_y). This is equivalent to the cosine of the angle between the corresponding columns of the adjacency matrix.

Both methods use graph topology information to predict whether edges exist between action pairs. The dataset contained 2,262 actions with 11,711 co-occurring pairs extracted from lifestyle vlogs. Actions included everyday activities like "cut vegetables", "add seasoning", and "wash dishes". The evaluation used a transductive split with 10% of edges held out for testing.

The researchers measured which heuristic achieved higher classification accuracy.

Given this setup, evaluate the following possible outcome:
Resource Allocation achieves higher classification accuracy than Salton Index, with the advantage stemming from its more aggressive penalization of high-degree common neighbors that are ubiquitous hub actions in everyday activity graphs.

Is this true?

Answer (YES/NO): NO